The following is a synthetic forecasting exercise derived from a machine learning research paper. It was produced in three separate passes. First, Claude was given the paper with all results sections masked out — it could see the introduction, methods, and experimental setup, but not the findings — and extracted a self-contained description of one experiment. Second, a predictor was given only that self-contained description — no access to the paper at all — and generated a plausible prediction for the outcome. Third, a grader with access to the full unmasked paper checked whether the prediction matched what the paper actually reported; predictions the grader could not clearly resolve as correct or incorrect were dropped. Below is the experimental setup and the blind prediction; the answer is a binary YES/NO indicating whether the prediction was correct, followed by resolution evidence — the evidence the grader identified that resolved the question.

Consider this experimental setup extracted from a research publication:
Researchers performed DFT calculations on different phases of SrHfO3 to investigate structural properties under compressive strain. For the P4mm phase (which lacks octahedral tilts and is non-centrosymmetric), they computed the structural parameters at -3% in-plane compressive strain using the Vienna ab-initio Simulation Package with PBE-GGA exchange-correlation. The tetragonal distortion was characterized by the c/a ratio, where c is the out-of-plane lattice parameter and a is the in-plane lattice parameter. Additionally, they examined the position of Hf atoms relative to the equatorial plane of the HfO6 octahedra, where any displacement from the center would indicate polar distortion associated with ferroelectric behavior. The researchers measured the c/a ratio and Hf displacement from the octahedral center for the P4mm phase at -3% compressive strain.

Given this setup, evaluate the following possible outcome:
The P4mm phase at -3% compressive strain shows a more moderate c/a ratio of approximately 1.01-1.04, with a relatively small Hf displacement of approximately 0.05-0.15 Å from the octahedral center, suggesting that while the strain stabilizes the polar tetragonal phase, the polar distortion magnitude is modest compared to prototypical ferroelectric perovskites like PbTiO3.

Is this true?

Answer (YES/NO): NO